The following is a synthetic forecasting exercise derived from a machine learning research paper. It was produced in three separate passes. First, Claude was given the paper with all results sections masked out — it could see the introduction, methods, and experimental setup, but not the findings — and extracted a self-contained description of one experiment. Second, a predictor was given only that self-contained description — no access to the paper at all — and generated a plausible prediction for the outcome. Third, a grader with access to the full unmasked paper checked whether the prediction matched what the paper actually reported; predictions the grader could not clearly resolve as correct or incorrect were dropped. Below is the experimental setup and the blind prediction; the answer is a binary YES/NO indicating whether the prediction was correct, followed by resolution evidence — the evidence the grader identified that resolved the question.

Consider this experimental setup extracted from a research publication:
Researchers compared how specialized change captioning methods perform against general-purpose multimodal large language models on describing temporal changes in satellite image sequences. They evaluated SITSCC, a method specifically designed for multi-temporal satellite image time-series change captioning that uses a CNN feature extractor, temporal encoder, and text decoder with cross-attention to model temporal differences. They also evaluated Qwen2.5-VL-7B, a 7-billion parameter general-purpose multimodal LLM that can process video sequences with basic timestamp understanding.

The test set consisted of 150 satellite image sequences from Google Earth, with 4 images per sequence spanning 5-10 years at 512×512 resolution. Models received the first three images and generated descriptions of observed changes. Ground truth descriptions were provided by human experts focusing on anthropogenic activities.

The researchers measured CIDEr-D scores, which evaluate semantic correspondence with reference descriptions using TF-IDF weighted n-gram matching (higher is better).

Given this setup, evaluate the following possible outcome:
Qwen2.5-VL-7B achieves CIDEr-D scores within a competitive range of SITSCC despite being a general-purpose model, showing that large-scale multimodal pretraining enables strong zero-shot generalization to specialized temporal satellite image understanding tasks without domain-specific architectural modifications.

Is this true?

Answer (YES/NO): NO